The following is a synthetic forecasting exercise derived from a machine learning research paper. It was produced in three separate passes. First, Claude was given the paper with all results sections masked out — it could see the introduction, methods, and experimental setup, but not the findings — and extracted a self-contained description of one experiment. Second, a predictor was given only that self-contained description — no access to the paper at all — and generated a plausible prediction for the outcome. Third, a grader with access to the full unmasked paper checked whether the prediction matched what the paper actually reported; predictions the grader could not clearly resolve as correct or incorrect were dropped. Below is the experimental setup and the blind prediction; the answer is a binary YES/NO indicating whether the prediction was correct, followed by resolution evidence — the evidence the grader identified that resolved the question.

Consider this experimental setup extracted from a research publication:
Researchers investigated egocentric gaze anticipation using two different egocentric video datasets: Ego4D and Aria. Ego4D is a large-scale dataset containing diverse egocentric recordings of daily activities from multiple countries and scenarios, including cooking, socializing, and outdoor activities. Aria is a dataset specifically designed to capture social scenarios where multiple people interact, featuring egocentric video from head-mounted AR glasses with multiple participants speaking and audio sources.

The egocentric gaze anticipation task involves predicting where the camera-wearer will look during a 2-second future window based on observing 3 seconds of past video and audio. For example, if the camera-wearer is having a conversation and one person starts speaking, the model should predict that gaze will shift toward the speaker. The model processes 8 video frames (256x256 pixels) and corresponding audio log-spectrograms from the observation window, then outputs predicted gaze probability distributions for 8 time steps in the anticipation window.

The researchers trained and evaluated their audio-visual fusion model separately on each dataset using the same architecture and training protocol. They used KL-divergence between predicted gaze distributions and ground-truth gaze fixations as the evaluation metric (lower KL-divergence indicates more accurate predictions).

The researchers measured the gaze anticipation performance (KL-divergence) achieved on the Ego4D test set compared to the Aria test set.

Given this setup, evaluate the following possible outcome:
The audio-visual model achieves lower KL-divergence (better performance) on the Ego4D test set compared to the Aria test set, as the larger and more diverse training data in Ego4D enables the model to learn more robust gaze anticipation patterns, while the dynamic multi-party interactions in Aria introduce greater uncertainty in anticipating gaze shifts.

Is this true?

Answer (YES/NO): NO